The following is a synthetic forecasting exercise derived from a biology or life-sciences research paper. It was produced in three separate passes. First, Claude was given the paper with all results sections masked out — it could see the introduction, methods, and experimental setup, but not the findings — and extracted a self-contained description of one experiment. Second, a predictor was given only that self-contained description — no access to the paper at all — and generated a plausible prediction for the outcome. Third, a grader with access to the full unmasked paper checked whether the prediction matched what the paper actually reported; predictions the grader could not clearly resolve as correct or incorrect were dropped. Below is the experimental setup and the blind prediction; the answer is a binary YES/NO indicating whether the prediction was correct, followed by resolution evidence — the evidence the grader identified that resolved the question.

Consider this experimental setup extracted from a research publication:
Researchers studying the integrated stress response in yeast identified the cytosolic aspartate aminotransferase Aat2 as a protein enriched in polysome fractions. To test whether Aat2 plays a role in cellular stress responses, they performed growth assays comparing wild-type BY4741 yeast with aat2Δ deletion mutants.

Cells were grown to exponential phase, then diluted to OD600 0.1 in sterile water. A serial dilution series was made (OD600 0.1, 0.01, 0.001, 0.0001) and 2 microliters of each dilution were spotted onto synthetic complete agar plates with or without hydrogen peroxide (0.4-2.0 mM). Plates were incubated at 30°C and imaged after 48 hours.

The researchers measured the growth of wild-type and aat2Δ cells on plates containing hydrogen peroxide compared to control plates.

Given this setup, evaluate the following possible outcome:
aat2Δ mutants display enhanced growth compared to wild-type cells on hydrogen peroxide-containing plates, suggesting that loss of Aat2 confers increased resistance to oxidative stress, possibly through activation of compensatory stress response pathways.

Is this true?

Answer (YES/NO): NO